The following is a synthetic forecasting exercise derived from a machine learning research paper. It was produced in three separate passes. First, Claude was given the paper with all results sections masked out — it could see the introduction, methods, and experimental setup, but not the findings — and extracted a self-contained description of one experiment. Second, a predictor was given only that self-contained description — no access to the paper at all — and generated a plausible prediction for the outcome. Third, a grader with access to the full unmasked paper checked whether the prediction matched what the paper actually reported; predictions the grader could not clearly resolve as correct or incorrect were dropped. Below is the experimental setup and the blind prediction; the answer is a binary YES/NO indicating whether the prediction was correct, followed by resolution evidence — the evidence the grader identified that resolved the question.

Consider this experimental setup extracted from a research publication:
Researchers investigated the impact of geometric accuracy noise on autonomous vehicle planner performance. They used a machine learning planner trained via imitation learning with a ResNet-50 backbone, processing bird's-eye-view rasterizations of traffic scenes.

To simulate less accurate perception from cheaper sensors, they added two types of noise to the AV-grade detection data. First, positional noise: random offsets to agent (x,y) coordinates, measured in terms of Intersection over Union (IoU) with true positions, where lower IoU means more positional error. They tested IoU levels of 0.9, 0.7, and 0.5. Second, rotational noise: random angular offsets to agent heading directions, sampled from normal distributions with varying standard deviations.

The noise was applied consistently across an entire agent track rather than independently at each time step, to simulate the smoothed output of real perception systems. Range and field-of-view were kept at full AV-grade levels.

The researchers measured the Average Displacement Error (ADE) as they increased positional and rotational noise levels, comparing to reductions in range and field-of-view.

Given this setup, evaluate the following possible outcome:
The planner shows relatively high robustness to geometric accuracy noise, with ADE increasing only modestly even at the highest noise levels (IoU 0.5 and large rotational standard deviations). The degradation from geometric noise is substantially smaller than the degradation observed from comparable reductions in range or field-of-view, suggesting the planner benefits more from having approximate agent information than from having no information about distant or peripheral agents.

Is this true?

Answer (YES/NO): YES